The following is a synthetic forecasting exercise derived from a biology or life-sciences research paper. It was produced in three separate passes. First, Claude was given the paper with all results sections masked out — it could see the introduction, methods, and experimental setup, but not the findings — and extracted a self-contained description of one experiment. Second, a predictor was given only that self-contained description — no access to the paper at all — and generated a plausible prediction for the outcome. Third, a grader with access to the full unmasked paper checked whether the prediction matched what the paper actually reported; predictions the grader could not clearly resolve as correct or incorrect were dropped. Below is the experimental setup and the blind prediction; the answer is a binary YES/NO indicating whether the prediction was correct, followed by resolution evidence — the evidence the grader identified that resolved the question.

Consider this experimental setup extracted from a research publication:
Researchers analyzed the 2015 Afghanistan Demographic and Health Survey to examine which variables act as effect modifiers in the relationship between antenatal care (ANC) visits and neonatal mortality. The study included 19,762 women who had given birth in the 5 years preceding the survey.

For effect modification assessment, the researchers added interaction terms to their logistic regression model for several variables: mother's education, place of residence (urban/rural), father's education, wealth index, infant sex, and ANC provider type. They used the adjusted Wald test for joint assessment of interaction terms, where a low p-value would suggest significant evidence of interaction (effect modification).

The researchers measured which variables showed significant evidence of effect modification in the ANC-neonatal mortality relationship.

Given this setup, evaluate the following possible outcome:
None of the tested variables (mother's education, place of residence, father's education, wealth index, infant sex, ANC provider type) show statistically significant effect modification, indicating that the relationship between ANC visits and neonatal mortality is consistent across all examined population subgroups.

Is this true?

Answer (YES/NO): NO